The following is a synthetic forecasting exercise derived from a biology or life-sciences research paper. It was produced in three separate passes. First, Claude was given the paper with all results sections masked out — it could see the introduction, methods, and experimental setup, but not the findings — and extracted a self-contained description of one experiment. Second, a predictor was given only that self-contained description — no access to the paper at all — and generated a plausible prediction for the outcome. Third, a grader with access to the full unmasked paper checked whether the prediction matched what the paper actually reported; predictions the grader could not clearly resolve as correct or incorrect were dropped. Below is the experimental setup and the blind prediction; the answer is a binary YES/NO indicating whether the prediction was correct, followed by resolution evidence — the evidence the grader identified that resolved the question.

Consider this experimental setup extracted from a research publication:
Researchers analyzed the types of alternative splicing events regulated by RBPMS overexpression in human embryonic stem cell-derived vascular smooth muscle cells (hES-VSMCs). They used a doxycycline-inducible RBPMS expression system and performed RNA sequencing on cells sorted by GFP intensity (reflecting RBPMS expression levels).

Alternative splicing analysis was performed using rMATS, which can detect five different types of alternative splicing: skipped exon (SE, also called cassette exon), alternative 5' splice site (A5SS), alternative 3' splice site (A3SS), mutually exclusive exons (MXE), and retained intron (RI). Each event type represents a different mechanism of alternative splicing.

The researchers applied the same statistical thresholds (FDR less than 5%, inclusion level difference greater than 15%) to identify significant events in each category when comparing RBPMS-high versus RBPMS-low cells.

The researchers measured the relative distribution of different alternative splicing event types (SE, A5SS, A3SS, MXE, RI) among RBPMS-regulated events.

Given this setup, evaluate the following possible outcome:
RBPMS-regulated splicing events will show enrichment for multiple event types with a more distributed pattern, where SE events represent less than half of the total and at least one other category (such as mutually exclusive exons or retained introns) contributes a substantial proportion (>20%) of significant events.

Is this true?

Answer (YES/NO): NO